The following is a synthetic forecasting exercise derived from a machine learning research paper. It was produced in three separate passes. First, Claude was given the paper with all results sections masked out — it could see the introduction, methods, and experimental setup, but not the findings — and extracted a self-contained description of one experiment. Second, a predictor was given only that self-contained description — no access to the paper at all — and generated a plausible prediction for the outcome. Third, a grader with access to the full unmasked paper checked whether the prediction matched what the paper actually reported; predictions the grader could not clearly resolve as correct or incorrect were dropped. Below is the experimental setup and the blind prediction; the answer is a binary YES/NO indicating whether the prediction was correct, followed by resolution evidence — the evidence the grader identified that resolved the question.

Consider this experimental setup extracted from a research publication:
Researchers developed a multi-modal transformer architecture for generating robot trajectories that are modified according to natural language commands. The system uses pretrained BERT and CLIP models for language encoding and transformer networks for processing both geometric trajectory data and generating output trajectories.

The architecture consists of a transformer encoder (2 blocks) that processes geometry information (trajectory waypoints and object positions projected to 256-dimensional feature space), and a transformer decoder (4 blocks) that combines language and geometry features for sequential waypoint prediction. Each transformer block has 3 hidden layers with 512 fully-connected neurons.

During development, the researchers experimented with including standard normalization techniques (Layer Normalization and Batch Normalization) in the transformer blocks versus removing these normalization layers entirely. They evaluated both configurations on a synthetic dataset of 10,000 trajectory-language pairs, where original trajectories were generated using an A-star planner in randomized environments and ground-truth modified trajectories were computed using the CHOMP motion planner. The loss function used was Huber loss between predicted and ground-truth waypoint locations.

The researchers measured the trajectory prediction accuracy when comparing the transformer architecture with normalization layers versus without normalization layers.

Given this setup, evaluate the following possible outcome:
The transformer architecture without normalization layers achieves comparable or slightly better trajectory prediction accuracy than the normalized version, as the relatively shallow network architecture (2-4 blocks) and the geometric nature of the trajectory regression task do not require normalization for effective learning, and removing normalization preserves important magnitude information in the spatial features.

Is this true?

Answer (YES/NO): YES